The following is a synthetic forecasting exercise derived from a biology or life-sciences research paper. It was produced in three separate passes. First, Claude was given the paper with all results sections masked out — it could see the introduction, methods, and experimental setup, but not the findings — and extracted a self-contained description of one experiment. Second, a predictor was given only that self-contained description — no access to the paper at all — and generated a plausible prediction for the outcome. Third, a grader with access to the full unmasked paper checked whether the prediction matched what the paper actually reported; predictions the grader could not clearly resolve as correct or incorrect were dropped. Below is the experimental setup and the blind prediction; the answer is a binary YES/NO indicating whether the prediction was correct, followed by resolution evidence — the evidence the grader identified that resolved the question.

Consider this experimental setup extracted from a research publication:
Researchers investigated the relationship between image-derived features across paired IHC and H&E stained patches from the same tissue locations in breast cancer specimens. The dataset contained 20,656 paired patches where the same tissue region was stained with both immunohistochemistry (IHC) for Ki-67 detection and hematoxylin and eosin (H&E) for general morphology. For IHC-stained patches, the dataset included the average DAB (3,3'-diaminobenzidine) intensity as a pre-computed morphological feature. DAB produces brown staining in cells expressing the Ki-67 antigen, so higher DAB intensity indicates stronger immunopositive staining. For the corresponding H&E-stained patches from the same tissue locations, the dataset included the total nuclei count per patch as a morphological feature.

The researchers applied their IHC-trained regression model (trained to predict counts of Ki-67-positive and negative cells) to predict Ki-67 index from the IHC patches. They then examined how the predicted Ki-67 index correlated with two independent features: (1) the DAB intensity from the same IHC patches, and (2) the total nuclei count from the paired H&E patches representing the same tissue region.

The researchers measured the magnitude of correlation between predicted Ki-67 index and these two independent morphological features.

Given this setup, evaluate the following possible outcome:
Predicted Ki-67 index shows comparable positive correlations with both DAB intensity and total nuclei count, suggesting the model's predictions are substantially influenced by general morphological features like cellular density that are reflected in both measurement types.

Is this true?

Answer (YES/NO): NO